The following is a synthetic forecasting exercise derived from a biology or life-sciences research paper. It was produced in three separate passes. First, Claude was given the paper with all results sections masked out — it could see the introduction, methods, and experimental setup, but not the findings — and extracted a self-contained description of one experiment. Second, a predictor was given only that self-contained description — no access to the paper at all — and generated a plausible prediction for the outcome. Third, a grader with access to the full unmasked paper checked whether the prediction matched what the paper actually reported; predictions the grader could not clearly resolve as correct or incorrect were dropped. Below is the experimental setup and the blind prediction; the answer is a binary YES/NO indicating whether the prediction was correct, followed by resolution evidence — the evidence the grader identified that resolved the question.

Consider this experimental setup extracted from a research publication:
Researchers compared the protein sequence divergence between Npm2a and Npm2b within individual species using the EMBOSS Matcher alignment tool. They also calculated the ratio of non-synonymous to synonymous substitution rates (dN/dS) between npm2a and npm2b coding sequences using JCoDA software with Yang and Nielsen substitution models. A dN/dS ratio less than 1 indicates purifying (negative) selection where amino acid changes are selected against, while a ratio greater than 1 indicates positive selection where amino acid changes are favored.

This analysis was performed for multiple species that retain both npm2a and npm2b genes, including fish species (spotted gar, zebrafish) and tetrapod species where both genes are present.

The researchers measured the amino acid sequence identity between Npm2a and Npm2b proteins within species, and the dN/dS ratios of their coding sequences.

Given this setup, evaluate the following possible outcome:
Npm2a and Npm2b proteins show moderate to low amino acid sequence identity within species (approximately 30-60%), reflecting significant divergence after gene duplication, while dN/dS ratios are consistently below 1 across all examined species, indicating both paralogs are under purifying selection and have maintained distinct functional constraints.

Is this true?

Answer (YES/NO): YES